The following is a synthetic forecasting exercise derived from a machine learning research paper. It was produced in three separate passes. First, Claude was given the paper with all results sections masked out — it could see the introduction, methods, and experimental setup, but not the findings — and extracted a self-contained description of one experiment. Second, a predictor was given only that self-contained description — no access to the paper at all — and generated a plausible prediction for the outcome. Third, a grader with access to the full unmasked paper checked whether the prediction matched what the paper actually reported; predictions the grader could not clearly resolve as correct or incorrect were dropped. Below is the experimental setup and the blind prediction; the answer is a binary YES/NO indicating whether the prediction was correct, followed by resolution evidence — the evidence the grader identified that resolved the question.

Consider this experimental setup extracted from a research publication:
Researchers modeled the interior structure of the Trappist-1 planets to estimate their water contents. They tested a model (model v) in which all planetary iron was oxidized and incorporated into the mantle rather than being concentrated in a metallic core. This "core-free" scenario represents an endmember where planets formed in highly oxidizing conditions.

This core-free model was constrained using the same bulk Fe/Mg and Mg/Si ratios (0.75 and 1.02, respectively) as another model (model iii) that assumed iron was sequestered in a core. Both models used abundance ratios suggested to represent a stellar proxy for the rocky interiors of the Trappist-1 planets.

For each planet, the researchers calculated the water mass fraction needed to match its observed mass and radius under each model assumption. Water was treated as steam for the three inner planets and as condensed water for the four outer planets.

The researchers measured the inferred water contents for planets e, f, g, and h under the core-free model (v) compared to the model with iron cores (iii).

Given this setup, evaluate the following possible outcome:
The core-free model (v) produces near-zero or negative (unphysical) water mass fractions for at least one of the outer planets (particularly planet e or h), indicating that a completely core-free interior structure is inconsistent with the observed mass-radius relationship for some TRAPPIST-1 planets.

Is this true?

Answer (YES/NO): NO